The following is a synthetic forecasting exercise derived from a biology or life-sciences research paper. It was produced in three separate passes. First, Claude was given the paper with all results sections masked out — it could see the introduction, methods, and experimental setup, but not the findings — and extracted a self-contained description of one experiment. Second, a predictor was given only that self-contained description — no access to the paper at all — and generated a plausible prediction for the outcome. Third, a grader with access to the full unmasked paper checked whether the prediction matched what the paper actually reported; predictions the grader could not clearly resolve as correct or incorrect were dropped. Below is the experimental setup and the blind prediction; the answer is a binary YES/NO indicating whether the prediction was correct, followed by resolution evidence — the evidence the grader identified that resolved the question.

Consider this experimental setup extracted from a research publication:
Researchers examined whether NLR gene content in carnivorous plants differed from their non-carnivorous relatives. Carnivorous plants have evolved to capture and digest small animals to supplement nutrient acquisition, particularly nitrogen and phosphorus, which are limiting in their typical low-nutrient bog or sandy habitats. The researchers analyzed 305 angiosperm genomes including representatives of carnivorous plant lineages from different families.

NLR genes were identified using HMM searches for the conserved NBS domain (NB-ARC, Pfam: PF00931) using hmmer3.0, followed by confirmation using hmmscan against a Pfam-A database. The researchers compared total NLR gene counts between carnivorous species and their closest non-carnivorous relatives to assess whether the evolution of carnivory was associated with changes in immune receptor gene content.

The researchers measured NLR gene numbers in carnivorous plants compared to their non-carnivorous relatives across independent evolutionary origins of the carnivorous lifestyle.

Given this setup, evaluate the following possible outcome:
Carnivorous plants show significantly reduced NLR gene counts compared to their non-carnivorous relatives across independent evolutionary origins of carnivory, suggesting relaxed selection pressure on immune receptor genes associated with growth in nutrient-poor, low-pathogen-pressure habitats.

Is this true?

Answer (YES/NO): YES